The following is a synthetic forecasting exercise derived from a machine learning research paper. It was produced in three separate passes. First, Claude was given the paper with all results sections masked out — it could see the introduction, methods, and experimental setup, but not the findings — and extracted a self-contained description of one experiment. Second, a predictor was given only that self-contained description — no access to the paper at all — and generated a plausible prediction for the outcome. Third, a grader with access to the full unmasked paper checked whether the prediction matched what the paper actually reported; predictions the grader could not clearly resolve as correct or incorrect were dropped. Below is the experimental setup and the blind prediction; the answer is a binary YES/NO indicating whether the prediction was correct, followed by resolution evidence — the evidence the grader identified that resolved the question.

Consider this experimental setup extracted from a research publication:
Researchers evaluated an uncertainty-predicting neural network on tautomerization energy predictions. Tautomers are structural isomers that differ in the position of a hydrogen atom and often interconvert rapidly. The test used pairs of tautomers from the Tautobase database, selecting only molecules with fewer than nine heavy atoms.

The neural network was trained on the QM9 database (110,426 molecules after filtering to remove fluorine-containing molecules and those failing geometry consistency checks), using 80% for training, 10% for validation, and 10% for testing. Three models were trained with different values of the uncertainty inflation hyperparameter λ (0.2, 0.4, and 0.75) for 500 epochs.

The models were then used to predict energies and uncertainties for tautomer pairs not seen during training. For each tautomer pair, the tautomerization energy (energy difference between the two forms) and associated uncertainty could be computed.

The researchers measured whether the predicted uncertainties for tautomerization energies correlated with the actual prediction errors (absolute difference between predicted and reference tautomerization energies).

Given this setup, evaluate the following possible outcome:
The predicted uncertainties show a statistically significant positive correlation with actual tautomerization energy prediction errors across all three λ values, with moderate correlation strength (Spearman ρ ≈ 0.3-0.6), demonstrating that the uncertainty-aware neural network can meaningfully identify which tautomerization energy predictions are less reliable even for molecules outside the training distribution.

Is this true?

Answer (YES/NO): NO